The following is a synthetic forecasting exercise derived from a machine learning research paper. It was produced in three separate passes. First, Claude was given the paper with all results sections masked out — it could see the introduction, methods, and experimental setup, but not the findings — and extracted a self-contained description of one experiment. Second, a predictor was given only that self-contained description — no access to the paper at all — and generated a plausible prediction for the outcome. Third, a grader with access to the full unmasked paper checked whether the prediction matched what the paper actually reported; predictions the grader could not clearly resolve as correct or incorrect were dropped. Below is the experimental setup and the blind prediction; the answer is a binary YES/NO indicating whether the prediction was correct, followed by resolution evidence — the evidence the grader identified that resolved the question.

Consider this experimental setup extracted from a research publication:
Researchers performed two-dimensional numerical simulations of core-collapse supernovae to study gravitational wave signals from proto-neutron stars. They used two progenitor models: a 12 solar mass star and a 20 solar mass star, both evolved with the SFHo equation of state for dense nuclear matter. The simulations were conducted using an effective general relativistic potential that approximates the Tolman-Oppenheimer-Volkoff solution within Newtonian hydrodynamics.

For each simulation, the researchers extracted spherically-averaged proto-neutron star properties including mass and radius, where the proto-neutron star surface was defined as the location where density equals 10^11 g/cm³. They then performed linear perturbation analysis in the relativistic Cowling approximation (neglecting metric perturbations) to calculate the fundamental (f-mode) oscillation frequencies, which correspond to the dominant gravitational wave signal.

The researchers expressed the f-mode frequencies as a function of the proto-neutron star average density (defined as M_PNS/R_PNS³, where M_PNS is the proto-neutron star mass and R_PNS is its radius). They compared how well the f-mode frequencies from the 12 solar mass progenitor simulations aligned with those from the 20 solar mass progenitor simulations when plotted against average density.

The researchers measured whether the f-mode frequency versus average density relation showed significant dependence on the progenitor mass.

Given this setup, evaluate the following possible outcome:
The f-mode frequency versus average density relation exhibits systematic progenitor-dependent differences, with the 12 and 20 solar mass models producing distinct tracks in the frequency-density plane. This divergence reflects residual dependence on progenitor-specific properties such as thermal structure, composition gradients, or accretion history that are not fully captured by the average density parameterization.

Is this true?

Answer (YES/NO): NO